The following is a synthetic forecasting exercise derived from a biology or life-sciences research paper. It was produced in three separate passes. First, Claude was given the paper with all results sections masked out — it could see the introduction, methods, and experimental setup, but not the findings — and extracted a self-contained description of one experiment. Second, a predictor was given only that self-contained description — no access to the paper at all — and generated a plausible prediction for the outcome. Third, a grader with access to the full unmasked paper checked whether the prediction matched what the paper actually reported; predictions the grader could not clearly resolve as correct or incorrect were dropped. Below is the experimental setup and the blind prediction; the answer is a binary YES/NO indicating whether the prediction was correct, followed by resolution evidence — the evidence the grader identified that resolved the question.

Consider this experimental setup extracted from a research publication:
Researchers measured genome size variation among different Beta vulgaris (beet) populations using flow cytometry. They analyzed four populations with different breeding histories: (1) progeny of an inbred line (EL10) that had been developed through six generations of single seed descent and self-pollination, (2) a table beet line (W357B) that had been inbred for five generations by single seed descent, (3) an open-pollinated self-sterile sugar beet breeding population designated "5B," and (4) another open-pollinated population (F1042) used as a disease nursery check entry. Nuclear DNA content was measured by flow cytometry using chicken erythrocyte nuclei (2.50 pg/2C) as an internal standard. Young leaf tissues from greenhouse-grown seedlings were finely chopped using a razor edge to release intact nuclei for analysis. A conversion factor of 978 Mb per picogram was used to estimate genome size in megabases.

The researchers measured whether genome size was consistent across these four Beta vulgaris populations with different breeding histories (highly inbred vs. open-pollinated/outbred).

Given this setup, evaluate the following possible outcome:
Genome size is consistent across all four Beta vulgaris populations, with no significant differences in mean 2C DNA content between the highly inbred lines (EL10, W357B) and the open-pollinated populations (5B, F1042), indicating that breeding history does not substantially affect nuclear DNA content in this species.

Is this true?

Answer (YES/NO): NO